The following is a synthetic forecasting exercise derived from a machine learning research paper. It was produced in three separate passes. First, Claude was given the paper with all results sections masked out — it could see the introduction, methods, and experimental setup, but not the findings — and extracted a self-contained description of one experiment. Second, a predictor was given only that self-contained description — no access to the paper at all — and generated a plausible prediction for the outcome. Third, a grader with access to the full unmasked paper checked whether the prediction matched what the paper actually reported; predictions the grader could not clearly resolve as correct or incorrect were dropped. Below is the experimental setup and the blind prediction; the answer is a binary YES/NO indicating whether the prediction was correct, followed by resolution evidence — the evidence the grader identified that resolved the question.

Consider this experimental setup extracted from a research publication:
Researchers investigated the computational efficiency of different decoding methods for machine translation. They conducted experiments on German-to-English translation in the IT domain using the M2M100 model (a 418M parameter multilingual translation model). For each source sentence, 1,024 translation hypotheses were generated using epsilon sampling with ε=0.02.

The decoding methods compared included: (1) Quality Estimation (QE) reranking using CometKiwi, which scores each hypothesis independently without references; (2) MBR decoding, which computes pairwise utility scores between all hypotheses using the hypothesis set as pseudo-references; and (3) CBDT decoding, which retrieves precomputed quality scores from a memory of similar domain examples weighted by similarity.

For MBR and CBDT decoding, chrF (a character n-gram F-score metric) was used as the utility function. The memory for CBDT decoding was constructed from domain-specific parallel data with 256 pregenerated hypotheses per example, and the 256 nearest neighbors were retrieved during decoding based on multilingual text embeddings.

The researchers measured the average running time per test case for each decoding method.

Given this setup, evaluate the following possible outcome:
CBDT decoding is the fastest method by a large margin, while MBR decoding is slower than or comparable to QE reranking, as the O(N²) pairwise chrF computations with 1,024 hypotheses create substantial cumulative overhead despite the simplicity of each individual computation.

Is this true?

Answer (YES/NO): YES